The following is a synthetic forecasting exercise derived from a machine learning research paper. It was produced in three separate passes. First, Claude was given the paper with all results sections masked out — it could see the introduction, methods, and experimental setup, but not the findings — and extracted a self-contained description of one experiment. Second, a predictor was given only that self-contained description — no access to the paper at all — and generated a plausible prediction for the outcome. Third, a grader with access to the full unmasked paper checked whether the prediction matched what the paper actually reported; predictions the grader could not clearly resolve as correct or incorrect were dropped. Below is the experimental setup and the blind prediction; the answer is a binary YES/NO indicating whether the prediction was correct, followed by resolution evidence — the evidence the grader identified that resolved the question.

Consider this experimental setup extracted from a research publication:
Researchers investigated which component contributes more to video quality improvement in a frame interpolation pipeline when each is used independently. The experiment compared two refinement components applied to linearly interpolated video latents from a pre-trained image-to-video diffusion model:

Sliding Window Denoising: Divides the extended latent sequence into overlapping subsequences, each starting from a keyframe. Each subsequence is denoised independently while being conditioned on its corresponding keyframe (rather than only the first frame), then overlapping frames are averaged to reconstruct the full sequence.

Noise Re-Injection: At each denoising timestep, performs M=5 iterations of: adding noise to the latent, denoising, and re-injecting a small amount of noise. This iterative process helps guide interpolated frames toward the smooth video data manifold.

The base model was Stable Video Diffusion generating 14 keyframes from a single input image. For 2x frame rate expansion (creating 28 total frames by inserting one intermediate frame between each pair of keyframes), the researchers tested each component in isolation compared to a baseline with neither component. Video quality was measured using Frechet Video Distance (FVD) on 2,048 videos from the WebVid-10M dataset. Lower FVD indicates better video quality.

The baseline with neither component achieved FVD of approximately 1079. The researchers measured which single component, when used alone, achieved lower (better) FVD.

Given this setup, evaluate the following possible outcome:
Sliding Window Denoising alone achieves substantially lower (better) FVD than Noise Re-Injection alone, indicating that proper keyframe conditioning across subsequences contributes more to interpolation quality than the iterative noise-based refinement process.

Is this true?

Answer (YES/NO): NO